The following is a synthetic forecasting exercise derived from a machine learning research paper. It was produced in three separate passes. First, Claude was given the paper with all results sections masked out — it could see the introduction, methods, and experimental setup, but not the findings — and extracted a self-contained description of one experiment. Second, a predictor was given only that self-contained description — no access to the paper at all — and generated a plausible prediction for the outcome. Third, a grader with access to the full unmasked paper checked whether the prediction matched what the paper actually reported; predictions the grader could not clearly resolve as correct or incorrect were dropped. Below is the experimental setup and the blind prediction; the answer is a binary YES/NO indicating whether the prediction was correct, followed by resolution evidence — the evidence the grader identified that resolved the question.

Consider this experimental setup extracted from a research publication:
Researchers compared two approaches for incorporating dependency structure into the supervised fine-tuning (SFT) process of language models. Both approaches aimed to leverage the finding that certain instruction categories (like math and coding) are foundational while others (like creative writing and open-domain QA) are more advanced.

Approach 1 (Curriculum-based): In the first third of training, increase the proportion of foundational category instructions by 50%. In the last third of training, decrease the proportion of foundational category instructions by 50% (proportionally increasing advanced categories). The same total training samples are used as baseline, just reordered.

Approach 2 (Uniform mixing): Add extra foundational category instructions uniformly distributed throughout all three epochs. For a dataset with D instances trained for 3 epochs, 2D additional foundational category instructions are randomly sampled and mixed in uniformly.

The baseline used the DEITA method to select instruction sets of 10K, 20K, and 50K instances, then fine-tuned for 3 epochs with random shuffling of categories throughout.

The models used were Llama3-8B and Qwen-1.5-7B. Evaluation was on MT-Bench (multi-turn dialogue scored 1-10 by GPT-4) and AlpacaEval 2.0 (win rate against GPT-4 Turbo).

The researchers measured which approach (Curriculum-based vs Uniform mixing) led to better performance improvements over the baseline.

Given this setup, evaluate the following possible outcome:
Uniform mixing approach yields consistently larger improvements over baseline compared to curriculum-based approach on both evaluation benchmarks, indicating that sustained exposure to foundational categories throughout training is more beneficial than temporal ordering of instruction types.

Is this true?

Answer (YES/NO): NO